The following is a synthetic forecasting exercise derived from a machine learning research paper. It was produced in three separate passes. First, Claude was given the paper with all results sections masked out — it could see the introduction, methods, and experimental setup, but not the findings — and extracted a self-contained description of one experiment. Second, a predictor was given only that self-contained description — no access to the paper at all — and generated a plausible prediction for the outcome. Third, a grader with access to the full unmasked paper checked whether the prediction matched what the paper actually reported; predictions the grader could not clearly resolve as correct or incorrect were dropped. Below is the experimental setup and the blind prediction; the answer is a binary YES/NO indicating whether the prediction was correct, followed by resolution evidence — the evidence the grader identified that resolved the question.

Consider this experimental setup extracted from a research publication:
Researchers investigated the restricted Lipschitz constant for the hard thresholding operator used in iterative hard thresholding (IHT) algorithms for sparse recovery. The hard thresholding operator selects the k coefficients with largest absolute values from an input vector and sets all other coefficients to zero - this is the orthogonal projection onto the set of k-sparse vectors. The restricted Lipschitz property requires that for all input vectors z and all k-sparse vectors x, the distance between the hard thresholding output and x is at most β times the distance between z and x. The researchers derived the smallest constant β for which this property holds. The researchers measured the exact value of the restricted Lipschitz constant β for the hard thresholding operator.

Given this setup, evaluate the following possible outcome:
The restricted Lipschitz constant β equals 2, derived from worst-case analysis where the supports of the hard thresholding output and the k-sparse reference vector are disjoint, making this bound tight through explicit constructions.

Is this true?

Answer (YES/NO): NO